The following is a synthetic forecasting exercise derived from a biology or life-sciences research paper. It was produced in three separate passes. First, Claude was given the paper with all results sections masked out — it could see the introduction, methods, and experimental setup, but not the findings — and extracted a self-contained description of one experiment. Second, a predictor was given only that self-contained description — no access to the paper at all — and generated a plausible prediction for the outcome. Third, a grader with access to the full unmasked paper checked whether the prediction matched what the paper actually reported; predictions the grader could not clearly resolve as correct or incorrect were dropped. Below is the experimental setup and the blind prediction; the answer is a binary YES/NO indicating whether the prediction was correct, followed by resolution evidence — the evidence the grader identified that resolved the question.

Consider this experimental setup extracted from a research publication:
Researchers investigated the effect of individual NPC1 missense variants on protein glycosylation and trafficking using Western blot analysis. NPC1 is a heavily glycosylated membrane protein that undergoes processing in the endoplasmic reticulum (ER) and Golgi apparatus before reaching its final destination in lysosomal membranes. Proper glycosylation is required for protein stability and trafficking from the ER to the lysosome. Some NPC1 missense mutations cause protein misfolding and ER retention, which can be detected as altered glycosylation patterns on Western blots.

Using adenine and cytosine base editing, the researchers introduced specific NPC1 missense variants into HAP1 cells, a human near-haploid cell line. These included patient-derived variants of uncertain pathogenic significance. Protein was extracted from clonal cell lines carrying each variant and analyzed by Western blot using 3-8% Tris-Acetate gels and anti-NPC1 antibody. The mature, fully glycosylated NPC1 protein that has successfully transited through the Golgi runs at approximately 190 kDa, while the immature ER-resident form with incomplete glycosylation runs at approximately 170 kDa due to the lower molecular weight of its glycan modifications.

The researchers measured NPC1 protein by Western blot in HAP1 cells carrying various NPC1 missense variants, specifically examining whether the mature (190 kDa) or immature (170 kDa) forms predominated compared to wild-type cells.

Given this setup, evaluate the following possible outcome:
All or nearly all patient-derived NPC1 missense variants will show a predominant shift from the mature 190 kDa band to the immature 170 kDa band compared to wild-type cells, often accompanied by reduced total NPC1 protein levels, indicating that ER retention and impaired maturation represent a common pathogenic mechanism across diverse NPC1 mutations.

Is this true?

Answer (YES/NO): NO